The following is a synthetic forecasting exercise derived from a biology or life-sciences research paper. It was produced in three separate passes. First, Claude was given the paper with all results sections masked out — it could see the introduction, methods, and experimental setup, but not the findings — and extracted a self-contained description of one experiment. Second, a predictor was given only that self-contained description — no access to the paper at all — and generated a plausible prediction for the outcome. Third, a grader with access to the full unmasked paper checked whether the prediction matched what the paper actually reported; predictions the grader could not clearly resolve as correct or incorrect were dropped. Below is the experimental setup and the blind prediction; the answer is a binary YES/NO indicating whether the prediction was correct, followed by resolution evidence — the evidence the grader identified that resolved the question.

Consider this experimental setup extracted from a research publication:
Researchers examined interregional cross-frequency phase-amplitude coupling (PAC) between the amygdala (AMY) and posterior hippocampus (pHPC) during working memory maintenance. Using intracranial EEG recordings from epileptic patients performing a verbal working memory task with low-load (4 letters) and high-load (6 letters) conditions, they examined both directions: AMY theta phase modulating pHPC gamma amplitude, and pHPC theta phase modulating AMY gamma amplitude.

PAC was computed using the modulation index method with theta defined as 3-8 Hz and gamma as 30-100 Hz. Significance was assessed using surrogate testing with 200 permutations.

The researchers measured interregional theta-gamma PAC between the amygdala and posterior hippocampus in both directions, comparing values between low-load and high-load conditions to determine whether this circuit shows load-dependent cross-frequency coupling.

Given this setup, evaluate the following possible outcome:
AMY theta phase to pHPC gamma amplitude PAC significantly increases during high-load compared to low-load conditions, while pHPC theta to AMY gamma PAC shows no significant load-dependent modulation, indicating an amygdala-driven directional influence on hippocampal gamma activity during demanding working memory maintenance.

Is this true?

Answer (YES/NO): NO